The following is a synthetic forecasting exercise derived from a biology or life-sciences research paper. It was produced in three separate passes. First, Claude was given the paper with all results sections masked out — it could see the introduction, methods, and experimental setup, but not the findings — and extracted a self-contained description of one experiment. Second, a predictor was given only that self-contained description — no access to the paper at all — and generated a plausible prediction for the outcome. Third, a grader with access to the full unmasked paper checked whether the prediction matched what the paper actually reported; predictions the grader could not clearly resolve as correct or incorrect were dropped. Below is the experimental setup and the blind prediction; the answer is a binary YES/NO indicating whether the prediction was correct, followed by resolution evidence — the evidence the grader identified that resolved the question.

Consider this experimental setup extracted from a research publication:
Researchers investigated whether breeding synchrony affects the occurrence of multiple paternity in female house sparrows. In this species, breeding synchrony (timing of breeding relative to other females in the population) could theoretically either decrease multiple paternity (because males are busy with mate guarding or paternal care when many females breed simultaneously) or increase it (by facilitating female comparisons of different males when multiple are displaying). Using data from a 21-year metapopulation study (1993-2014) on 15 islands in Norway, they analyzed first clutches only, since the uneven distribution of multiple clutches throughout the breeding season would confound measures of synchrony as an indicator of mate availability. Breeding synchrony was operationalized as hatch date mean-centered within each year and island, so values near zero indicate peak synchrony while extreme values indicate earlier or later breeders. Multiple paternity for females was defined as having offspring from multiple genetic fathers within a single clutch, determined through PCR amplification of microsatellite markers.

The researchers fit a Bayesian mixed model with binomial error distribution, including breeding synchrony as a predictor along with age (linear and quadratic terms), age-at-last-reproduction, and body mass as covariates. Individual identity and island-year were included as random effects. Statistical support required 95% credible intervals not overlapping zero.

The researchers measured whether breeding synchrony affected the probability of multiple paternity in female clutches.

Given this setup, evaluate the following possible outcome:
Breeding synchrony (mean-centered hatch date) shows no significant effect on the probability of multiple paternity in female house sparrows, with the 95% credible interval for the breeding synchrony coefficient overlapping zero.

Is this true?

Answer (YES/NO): YES